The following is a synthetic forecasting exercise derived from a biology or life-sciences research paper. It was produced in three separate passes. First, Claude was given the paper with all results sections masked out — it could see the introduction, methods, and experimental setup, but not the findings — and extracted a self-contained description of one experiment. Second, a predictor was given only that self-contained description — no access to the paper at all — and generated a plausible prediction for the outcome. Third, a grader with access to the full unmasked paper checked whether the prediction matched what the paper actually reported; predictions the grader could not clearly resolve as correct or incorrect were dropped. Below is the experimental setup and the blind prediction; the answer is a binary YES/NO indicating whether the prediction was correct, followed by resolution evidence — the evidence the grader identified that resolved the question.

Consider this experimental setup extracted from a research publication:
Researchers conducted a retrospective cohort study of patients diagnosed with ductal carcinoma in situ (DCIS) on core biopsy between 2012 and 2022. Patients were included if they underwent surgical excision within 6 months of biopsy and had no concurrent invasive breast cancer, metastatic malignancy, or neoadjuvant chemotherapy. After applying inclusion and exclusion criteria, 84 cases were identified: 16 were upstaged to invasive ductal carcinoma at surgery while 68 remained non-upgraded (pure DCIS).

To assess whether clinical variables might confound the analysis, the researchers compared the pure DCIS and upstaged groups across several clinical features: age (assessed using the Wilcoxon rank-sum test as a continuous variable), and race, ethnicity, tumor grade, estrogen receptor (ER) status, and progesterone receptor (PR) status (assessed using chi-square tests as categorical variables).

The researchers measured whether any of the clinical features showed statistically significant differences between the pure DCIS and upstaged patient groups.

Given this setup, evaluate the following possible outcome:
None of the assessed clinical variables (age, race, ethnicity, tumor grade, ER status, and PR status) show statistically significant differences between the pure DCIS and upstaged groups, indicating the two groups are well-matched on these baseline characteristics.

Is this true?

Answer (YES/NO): YES